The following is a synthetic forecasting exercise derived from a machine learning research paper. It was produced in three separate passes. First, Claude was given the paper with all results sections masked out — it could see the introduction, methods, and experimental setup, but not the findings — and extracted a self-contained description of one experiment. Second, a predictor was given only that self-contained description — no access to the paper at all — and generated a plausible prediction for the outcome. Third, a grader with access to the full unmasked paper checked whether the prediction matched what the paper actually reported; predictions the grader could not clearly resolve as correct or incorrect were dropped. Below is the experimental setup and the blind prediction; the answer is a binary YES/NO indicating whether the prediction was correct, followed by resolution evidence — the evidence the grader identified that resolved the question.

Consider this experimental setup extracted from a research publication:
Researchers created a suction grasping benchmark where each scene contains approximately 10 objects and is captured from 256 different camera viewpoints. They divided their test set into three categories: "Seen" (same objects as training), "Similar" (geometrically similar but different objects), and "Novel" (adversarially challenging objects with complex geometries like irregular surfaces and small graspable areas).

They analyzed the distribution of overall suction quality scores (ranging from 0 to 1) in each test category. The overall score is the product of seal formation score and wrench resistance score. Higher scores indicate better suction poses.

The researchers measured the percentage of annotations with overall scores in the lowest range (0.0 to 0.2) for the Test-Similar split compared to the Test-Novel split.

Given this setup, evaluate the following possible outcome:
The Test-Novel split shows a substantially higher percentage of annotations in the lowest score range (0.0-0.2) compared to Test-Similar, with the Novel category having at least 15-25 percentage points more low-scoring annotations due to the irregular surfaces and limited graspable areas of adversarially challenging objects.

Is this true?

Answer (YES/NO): YES